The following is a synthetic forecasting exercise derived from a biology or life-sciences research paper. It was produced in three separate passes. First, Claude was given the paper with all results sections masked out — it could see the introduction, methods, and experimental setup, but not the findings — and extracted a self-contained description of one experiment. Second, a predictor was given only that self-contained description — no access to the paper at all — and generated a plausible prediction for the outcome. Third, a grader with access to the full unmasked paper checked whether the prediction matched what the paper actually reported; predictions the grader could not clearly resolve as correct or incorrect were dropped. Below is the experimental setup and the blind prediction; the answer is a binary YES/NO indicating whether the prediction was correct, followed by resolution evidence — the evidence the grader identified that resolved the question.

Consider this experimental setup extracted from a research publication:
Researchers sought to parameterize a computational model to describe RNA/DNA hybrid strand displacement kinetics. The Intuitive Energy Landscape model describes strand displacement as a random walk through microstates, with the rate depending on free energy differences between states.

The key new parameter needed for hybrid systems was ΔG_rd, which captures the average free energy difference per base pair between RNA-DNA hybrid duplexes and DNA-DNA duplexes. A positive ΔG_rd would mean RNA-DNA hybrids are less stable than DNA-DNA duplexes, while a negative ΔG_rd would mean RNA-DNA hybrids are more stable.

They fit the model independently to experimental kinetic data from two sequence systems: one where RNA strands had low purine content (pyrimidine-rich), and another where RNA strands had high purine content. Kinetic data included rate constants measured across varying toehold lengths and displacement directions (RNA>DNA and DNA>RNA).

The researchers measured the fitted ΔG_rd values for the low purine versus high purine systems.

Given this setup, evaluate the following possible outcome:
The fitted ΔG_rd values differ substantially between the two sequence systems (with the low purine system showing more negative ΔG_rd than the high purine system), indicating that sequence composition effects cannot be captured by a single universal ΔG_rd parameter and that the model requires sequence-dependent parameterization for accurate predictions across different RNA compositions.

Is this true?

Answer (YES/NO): NO